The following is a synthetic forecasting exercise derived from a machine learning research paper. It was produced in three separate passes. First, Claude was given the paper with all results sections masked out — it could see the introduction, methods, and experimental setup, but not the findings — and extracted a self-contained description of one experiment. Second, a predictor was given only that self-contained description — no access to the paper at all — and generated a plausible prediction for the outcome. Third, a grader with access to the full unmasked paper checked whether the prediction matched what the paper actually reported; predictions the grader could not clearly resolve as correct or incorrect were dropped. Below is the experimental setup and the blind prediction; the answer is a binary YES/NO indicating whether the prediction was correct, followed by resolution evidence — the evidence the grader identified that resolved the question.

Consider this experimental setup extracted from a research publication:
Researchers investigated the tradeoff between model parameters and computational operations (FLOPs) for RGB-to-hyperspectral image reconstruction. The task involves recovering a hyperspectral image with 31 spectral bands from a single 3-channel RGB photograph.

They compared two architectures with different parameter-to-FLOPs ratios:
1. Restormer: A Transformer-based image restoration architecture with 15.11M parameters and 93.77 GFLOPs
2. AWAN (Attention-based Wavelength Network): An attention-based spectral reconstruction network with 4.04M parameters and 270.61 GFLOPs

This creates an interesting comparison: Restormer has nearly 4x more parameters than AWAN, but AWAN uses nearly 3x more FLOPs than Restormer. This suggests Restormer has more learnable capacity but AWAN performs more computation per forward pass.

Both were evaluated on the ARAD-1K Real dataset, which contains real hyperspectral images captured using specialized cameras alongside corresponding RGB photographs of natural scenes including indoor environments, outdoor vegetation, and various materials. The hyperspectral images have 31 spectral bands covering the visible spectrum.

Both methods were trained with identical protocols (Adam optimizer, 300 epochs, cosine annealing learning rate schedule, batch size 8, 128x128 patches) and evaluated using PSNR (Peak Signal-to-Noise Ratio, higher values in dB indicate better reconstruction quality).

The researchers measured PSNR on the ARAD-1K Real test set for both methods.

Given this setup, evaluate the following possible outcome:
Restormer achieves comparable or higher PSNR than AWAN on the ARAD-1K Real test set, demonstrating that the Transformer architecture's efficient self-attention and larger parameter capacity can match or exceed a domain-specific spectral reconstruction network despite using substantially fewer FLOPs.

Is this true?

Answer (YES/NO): YES